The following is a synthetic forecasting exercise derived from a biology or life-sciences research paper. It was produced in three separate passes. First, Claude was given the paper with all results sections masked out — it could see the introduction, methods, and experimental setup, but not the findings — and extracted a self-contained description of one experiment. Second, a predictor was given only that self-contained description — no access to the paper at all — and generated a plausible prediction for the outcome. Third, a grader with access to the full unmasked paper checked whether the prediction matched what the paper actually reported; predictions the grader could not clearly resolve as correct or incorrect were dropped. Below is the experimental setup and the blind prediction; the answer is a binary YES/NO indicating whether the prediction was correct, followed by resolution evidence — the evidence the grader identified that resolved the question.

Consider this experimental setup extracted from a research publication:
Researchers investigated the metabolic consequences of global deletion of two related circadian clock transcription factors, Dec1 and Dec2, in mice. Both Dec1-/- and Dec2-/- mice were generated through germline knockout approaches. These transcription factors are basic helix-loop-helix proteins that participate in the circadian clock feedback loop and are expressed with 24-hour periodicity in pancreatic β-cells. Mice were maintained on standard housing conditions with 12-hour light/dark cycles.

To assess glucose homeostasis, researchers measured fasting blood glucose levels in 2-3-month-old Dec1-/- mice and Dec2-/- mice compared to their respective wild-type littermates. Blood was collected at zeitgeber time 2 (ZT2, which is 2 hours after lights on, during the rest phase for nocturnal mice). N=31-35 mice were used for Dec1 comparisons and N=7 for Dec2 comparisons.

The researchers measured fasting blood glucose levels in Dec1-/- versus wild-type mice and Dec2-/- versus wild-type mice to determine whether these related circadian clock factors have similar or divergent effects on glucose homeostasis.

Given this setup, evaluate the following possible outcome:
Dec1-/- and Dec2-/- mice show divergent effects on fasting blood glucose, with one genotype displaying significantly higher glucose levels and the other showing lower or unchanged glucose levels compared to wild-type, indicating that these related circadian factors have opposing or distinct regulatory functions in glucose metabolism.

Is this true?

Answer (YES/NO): YES